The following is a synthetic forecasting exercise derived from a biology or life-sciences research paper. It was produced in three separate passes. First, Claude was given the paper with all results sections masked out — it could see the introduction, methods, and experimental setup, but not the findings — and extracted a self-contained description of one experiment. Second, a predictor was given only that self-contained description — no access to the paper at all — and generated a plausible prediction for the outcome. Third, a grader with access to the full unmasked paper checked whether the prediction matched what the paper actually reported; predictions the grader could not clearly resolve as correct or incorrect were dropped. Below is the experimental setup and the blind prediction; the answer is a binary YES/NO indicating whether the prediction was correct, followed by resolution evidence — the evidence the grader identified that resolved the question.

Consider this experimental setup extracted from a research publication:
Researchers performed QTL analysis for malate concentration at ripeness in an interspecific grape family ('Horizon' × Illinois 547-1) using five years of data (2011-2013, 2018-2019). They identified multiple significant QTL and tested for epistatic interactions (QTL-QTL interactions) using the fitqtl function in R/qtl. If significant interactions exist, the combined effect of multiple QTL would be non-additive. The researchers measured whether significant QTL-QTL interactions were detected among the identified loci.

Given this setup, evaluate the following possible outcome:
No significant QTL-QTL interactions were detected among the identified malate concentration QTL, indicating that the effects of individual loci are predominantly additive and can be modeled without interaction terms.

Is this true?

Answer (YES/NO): YES